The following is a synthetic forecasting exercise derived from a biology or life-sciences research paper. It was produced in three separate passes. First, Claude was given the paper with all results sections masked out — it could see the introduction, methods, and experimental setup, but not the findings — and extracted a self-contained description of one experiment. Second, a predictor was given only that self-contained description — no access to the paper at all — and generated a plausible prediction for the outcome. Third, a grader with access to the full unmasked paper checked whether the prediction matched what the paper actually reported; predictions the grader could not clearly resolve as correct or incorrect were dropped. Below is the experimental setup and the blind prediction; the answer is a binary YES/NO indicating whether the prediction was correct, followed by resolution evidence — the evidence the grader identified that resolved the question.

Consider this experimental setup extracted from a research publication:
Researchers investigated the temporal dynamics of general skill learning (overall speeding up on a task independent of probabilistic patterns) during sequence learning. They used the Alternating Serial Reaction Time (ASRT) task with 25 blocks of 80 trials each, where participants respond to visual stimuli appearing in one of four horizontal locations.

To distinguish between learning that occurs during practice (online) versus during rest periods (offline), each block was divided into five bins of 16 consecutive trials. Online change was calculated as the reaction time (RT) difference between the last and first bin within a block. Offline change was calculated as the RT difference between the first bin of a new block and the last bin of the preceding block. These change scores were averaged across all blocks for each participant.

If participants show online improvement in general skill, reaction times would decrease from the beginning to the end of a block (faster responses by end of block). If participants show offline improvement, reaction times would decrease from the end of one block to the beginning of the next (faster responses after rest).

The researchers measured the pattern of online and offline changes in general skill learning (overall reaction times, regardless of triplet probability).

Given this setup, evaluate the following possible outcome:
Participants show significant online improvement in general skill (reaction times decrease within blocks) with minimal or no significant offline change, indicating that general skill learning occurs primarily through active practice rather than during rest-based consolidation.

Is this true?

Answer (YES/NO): NO